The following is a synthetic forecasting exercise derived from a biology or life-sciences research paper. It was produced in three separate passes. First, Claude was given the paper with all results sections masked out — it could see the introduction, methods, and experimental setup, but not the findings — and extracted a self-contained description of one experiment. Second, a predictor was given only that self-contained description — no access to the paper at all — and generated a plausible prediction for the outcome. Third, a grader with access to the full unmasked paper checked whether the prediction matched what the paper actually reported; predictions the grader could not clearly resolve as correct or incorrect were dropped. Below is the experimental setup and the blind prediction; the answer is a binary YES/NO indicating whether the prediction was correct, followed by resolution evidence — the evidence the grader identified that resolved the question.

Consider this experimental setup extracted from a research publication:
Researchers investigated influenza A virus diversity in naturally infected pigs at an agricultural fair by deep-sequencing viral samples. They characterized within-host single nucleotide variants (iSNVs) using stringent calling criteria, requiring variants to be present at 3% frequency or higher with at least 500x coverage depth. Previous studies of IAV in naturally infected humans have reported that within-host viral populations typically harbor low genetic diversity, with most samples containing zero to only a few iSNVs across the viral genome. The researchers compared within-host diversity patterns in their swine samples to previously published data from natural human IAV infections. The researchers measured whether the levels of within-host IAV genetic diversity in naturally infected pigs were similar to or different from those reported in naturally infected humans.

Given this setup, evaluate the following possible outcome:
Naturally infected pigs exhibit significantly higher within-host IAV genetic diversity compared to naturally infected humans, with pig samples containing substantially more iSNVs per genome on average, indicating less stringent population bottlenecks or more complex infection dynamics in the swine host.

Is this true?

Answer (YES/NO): NO